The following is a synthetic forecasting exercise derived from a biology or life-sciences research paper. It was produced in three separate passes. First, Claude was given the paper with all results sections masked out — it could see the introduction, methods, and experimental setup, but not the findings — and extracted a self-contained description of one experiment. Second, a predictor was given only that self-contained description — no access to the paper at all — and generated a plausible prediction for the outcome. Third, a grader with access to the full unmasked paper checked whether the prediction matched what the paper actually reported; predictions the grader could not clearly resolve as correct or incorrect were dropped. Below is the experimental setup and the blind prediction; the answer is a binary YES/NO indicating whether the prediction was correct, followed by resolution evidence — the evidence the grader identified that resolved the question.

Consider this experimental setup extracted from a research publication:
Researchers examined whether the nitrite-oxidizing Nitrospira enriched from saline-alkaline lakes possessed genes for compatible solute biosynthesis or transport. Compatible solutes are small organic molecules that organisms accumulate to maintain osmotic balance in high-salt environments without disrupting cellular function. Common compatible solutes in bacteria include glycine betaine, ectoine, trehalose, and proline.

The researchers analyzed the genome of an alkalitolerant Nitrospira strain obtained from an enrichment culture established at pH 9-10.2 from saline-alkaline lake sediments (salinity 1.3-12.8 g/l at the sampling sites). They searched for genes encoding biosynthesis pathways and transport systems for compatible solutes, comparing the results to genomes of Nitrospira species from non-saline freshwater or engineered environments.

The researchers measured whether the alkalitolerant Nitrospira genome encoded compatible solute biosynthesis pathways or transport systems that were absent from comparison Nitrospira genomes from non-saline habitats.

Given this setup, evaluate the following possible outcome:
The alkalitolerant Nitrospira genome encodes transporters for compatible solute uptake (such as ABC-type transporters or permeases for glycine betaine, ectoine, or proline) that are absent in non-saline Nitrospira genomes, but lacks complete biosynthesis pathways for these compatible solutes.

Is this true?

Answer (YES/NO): NO